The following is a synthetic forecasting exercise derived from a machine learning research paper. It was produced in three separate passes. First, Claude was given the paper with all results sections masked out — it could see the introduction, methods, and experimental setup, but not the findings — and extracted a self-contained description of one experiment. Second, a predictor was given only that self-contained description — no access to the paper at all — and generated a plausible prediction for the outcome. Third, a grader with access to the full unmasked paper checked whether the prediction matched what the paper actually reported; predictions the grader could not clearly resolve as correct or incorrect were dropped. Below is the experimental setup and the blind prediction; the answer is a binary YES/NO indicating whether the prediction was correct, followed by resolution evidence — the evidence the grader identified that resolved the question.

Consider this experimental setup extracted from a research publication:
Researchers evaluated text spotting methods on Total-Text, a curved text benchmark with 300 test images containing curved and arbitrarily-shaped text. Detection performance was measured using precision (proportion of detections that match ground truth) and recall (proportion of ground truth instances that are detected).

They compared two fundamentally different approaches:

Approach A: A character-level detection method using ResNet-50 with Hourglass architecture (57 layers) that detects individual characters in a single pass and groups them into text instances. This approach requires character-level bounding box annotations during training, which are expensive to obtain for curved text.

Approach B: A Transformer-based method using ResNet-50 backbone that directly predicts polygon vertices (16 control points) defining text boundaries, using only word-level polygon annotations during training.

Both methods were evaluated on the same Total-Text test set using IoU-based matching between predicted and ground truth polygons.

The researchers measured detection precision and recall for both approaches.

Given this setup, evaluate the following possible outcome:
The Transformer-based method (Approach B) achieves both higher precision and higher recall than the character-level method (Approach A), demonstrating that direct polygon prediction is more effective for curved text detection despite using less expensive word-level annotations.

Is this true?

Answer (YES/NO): NO